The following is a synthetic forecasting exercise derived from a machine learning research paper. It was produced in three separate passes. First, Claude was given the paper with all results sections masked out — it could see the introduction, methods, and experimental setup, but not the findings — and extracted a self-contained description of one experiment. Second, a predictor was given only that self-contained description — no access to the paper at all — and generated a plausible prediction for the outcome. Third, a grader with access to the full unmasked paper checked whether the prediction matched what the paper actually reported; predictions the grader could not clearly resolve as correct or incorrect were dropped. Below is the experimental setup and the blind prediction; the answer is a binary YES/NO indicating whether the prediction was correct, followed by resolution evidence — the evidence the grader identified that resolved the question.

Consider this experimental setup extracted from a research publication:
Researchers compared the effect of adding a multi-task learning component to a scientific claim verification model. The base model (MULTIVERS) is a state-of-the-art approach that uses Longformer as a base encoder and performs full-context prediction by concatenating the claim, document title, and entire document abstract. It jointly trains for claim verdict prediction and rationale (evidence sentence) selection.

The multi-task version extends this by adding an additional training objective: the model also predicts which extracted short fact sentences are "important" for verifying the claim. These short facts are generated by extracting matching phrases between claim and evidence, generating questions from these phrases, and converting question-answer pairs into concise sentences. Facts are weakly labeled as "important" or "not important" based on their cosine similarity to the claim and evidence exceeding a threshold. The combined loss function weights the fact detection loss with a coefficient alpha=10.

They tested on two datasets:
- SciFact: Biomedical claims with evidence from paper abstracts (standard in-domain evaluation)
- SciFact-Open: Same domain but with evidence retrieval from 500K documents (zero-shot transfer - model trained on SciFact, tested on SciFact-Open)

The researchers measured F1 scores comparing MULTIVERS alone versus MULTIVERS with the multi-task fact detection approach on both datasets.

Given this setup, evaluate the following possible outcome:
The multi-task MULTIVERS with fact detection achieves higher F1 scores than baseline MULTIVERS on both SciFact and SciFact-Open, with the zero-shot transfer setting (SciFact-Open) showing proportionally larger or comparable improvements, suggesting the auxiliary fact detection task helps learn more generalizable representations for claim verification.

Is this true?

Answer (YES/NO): NO